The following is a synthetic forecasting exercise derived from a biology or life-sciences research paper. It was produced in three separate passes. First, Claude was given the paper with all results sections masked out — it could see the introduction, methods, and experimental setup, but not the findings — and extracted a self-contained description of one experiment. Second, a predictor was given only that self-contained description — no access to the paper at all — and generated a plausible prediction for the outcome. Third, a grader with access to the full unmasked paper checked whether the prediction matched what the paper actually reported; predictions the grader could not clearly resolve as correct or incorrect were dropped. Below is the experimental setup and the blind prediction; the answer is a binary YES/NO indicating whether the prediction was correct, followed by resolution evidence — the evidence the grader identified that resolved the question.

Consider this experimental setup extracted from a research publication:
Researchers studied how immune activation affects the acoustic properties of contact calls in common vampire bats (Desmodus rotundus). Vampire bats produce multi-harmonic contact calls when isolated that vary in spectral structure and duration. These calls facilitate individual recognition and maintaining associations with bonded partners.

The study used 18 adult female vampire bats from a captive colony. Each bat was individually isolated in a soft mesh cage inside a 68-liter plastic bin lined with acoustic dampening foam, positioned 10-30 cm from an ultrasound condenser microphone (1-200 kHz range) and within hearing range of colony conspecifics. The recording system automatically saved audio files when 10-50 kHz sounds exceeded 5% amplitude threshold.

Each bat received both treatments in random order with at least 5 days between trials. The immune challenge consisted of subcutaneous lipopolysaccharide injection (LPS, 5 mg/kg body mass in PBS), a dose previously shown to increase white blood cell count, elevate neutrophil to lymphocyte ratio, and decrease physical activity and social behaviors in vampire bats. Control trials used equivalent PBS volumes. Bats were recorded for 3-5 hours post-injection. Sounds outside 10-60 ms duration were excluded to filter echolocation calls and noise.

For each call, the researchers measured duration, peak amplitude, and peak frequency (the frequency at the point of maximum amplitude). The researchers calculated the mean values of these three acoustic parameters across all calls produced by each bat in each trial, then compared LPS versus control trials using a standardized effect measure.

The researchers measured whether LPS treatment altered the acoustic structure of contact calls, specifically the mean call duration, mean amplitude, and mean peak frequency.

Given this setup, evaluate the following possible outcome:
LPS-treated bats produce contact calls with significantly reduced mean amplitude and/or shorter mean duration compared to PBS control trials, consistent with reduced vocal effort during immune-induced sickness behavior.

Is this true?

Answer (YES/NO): NO